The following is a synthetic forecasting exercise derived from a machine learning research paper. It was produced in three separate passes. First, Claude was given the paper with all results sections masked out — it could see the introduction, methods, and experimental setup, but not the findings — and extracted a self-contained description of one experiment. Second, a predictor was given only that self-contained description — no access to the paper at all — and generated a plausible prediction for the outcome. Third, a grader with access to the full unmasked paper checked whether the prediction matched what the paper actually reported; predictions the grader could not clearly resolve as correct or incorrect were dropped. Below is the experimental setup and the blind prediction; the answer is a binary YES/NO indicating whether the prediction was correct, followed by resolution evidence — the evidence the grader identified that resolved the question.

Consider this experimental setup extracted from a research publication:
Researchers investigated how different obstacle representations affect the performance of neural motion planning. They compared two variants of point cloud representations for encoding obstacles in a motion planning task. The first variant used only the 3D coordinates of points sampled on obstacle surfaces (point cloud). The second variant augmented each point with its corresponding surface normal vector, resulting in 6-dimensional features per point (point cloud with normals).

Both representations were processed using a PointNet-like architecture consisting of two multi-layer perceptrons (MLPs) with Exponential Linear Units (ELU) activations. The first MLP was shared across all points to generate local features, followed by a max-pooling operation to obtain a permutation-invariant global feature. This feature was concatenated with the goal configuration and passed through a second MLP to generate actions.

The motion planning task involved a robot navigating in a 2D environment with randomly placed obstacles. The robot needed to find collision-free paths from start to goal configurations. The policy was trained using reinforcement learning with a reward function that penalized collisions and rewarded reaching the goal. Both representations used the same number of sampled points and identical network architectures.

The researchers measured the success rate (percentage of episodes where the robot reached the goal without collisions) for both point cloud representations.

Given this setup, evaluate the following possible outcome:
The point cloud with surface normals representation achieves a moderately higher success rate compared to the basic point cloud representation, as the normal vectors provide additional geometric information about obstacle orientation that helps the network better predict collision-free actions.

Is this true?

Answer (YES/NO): YES